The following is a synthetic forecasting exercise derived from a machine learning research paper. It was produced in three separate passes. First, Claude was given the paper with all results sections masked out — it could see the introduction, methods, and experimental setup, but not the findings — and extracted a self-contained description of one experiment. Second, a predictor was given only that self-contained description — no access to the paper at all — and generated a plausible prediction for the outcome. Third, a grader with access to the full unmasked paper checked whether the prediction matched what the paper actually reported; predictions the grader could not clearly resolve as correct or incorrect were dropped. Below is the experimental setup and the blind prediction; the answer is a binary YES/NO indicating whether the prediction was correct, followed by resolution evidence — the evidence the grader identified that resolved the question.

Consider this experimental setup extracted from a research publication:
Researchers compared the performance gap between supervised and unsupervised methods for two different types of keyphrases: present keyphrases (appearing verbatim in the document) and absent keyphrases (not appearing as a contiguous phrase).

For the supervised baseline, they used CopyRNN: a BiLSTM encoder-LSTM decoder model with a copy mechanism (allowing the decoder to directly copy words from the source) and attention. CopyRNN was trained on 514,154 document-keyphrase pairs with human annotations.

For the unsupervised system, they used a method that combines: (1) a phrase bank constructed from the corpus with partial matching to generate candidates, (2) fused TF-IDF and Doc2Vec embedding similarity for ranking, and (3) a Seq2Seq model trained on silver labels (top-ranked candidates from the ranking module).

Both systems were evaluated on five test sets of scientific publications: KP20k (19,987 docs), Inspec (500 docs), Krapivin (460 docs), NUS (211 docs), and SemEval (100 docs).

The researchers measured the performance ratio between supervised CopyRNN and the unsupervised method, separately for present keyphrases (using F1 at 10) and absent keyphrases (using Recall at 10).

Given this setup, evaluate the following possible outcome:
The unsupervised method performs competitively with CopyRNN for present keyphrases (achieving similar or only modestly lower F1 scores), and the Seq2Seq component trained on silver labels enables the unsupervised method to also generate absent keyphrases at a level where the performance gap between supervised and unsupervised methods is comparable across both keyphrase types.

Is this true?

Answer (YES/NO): NO